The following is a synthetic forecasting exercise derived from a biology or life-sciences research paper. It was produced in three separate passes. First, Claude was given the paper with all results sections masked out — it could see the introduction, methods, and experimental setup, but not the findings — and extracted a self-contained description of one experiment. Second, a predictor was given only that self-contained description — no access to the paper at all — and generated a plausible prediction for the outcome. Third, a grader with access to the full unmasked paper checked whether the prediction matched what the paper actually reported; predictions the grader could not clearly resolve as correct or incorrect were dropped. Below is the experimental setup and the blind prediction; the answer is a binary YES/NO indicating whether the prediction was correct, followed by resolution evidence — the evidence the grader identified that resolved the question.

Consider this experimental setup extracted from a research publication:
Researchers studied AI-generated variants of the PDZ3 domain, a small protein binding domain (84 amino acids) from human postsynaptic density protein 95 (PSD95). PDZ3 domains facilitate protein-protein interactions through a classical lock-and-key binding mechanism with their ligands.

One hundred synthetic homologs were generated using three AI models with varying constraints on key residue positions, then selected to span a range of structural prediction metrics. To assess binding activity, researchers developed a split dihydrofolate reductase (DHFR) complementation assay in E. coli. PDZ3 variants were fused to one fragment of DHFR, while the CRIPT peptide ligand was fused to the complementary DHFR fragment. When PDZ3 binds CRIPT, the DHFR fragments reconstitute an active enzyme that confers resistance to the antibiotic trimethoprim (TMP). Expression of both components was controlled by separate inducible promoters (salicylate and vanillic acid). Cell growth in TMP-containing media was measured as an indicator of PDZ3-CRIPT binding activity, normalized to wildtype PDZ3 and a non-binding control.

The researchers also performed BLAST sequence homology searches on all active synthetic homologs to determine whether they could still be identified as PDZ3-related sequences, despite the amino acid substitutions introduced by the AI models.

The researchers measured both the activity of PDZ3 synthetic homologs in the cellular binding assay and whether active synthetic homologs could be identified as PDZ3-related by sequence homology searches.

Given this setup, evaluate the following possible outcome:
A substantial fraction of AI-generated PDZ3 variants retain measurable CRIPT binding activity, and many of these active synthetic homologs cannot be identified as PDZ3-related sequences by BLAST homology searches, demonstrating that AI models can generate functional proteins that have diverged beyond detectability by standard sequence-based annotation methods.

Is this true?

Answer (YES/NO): NO